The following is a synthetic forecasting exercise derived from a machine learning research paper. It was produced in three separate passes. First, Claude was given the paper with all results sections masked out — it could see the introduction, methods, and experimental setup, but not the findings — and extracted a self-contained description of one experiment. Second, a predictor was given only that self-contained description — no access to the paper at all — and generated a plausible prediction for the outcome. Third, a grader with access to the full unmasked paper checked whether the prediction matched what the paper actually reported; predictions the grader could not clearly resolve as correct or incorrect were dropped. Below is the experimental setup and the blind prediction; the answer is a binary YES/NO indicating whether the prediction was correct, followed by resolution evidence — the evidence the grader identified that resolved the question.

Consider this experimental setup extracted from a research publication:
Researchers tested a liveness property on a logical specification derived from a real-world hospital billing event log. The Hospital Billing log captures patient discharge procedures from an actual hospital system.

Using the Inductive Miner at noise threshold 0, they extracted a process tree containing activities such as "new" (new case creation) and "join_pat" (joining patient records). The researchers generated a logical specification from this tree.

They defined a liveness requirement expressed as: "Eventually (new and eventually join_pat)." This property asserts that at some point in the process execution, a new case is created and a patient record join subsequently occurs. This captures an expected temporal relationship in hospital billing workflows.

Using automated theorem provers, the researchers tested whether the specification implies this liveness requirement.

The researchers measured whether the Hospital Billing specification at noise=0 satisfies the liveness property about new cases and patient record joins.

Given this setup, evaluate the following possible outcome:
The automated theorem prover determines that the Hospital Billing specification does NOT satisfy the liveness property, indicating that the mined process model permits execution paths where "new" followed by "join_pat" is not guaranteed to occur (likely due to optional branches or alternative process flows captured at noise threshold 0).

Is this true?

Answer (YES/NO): YES